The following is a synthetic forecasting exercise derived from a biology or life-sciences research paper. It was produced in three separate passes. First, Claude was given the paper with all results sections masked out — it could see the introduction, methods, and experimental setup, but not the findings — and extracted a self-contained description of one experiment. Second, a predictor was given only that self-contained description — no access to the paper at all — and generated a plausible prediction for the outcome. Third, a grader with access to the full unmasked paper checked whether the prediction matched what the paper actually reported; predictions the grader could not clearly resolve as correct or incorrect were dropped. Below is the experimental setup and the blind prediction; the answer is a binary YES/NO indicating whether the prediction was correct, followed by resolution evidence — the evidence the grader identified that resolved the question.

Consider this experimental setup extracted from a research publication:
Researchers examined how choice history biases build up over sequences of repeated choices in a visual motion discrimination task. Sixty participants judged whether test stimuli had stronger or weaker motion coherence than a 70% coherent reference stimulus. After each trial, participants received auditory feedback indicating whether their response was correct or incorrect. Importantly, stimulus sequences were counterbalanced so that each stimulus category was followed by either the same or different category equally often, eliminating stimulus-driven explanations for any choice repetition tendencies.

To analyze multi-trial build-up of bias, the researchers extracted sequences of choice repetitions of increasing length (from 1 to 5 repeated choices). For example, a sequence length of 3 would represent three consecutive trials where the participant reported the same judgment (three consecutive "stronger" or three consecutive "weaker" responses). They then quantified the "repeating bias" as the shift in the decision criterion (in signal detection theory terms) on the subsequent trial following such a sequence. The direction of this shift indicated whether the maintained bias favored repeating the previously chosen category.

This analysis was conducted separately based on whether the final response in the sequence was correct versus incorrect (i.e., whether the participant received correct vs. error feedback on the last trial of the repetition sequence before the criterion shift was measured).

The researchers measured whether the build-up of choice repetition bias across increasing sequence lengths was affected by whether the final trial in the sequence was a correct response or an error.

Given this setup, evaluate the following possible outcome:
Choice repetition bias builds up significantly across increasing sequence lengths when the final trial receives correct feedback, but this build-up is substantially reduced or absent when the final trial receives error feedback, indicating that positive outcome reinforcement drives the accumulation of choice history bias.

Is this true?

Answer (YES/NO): NO